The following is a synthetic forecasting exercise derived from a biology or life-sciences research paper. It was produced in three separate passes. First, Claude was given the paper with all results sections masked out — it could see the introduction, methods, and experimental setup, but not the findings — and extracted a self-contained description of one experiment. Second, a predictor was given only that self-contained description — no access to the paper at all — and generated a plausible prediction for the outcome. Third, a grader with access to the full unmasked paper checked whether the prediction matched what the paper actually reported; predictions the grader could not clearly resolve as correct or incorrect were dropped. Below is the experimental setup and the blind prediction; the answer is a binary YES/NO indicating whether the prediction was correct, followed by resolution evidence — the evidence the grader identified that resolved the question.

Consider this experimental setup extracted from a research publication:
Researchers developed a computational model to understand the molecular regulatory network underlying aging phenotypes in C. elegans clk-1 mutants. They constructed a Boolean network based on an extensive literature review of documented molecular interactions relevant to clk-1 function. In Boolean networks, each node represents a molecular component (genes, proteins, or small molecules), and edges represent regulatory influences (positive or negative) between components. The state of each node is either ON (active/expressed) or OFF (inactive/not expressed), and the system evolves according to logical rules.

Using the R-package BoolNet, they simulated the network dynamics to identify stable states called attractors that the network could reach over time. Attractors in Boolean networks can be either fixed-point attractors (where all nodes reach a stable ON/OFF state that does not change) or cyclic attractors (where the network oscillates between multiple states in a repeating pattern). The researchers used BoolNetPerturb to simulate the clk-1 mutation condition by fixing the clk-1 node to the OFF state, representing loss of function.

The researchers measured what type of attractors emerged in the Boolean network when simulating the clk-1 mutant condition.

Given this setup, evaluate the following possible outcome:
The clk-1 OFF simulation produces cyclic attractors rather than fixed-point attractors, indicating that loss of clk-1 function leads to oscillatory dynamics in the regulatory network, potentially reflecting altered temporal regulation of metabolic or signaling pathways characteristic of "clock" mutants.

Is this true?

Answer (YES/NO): YES